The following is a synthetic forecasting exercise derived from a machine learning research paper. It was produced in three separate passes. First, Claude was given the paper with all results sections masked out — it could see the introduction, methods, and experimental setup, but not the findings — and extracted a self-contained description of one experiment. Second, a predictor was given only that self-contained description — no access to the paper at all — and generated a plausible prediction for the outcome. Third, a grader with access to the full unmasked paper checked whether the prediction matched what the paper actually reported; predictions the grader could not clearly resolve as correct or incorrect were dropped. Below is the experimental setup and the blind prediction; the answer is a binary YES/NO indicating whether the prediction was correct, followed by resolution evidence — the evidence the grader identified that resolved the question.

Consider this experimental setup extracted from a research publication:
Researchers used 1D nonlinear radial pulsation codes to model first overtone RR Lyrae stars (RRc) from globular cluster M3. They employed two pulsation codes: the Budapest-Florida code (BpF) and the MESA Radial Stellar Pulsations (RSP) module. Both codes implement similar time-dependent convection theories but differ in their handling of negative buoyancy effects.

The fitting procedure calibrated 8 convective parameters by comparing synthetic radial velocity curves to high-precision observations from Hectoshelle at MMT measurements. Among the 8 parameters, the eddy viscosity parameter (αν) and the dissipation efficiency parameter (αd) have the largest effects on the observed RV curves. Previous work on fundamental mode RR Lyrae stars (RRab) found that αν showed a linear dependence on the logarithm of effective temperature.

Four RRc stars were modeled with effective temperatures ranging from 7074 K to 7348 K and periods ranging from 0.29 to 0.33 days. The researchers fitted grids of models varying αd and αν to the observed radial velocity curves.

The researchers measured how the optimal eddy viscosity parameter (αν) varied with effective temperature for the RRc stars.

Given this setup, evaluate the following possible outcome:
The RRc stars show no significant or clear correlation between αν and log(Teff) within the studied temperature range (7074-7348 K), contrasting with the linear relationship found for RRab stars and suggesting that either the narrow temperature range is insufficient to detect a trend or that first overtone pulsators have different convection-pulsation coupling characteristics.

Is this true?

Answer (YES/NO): NO